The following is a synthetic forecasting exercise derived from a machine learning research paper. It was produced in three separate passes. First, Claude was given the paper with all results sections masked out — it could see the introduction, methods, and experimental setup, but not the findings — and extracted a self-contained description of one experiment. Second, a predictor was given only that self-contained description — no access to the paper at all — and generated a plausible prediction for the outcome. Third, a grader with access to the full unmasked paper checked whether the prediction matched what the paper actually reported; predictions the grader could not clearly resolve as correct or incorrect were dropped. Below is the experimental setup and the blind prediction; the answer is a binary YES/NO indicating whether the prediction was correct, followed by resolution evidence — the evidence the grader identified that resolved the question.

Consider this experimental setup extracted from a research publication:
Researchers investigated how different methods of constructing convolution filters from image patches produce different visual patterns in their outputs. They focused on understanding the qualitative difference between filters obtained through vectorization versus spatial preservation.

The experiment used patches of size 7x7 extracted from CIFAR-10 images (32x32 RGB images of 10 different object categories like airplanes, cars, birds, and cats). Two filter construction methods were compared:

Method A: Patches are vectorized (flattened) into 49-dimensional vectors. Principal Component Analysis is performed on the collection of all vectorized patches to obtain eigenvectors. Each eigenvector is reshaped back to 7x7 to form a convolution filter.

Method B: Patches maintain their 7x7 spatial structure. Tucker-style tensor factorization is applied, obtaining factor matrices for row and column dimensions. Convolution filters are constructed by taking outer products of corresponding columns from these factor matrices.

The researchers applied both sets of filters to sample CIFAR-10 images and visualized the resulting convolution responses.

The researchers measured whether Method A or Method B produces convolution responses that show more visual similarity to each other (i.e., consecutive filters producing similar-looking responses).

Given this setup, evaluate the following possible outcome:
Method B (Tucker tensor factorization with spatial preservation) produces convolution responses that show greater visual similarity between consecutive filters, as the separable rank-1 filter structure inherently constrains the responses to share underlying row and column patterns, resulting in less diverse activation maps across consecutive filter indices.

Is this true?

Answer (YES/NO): YES